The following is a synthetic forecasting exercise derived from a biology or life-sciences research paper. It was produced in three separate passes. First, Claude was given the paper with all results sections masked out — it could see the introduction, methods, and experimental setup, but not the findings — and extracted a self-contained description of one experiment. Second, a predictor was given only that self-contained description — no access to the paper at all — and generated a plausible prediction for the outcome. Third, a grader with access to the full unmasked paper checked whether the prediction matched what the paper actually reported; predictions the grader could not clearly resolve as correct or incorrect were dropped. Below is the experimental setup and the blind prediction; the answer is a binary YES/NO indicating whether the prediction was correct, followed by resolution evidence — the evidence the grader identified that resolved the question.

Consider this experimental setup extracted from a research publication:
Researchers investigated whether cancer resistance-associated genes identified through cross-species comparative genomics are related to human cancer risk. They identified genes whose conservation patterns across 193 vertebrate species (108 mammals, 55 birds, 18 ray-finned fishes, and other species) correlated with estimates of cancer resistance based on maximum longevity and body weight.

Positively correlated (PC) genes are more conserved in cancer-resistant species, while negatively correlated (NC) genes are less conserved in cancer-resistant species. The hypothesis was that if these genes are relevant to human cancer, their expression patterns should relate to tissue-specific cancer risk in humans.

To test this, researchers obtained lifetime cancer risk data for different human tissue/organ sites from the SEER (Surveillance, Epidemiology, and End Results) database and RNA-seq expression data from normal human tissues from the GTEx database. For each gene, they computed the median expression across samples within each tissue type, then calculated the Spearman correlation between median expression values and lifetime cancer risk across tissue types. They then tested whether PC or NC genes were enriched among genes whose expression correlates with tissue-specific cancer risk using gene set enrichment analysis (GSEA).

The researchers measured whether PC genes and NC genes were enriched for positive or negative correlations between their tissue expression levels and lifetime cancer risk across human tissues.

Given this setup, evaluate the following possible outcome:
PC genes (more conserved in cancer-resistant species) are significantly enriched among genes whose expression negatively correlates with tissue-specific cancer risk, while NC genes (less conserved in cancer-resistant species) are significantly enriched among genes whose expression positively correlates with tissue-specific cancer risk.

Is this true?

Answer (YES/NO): NO